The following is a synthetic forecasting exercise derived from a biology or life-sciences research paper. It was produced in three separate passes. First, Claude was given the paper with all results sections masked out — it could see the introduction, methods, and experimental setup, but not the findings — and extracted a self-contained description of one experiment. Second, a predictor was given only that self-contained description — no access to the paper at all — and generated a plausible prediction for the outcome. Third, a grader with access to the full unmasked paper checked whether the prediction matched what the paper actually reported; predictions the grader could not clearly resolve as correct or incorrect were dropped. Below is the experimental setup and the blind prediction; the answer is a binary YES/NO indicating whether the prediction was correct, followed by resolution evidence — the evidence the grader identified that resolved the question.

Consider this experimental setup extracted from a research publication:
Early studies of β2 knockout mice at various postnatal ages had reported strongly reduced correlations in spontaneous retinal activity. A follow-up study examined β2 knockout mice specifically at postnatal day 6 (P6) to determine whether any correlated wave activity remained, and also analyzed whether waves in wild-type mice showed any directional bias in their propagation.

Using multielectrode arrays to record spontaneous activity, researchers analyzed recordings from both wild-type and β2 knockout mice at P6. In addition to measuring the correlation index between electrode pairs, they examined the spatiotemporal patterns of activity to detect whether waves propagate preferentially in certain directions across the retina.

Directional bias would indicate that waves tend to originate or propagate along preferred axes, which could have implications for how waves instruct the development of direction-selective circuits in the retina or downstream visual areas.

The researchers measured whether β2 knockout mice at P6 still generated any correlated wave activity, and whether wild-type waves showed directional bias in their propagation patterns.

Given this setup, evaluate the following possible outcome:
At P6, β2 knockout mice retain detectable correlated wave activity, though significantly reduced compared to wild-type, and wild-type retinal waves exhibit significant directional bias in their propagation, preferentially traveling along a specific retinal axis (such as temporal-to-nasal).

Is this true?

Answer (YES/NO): NO